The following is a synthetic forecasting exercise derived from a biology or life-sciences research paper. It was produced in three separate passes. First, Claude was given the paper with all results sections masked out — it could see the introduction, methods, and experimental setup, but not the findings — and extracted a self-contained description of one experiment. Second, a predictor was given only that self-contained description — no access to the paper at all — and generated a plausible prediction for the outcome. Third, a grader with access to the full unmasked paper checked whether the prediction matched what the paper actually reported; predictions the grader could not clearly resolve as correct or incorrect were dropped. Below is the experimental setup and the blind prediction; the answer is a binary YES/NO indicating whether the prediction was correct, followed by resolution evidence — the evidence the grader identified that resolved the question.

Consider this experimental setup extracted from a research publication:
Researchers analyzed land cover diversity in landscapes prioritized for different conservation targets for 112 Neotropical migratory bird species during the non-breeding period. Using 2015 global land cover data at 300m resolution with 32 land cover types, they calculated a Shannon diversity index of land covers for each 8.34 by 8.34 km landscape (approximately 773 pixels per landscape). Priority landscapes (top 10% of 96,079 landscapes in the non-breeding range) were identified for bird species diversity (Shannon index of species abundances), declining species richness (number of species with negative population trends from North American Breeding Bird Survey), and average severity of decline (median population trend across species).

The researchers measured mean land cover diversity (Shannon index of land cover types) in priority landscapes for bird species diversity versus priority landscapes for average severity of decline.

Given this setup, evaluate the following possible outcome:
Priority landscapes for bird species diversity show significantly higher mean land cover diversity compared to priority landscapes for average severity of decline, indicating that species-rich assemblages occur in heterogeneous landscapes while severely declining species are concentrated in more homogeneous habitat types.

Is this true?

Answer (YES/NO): NO